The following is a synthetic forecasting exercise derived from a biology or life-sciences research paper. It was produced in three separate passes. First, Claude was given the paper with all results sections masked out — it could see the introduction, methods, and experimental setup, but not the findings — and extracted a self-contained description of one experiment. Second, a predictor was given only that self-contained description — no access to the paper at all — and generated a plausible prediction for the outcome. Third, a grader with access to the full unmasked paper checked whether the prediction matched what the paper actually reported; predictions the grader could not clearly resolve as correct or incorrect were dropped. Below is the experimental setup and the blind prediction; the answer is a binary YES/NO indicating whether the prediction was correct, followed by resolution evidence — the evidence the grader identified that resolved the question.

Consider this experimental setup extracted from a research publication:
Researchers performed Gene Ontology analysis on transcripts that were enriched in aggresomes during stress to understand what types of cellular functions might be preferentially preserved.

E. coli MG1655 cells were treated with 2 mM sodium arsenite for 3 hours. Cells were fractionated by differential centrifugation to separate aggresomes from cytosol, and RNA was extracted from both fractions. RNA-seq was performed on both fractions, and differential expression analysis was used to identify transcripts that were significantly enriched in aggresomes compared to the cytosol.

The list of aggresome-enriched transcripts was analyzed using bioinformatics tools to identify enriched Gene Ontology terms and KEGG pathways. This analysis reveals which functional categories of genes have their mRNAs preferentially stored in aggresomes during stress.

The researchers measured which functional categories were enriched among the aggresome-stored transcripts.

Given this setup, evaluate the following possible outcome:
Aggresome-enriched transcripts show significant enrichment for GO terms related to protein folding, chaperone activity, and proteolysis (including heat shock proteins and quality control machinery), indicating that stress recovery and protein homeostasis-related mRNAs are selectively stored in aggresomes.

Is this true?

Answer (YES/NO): NO